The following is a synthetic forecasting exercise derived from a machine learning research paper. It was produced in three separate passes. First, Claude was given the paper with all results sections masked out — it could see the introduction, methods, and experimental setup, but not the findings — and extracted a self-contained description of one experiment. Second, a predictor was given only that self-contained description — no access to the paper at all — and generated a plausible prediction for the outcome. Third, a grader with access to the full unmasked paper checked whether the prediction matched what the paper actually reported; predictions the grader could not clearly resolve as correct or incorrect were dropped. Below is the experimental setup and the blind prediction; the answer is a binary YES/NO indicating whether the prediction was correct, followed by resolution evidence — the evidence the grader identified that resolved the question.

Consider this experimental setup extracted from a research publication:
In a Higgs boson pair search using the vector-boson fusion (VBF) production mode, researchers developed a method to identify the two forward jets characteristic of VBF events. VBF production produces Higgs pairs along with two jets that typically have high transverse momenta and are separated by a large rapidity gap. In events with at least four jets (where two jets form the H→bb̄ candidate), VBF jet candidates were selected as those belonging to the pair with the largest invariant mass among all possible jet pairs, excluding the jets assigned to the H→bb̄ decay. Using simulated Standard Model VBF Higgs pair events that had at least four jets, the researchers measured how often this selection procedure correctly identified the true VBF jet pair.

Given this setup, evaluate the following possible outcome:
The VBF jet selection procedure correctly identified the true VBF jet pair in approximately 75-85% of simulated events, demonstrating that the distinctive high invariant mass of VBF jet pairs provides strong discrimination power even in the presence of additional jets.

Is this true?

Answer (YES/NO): NO